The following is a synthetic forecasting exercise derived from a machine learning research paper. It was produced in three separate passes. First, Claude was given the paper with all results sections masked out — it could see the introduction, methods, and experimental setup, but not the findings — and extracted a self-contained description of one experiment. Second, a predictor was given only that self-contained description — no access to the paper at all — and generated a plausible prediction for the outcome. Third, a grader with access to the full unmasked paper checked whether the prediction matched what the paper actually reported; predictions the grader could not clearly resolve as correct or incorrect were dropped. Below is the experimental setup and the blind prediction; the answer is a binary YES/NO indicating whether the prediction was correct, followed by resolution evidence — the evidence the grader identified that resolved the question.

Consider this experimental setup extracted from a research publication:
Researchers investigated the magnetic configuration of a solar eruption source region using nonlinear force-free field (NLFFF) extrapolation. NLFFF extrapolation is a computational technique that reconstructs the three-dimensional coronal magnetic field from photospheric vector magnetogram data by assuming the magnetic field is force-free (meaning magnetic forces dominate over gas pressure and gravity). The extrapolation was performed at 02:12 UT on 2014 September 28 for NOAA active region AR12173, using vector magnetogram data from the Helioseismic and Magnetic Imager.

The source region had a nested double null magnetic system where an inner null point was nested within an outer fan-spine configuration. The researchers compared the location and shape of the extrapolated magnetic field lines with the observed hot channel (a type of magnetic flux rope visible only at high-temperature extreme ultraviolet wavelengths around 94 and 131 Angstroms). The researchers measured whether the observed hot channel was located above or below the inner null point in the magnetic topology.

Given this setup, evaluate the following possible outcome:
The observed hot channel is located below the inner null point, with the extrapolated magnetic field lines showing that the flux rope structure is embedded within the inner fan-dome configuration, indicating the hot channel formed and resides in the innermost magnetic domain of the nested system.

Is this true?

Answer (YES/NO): NO